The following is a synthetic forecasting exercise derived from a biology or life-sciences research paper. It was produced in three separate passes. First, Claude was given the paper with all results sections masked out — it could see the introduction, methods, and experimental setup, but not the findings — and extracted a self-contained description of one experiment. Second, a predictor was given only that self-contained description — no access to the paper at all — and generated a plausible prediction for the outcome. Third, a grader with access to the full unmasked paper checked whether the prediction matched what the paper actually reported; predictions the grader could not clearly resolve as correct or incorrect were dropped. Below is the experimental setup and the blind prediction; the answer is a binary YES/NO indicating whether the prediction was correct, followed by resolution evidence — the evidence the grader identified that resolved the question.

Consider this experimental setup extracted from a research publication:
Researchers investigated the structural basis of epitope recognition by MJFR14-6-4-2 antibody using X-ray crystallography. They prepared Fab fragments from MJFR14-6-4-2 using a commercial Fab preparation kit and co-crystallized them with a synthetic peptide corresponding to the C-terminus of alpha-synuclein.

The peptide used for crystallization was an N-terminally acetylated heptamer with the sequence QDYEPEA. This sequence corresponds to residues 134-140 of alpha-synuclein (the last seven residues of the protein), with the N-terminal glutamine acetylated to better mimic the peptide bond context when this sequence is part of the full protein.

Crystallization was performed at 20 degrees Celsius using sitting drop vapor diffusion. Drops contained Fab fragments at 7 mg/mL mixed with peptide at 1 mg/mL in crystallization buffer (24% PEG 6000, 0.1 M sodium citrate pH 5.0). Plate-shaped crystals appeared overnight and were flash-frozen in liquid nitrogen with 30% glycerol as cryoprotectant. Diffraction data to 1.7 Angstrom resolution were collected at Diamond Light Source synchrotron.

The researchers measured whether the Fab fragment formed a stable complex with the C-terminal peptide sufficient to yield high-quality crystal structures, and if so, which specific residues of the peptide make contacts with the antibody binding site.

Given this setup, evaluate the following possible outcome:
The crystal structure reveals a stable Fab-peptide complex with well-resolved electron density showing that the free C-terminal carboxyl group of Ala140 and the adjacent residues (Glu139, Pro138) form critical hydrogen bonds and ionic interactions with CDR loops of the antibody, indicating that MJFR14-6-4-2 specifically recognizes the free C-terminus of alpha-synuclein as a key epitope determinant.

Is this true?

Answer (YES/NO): NO